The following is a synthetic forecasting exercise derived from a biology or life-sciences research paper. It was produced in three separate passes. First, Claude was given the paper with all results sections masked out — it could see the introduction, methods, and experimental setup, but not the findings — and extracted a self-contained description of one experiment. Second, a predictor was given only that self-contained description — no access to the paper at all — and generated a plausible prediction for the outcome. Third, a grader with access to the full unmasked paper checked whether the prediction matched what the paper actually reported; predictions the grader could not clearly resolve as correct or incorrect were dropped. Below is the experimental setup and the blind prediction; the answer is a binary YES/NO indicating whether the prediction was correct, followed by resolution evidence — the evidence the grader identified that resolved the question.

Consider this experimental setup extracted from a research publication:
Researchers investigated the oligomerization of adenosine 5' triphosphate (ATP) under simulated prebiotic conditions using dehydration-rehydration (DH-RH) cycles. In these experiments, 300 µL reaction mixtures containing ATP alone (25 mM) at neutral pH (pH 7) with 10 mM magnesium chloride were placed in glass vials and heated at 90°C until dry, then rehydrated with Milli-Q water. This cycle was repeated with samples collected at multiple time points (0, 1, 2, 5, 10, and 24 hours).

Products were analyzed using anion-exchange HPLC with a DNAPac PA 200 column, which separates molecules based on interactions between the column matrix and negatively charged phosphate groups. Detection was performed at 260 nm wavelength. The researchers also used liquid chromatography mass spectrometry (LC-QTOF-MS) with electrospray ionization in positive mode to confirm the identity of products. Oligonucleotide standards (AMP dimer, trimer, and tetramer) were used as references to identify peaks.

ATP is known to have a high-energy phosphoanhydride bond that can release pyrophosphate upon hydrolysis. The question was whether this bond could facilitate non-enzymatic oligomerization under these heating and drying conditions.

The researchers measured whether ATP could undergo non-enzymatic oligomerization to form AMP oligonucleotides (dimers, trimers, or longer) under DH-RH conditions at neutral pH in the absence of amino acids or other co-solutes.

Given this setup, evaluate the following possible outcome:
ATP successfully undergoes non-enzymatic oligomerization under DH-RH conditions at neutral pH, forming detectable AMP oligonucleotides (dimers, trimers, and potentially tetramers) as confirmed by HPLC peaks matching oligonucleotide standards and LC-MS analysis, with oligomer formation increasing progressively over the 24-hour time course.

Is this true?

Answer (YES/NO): NO